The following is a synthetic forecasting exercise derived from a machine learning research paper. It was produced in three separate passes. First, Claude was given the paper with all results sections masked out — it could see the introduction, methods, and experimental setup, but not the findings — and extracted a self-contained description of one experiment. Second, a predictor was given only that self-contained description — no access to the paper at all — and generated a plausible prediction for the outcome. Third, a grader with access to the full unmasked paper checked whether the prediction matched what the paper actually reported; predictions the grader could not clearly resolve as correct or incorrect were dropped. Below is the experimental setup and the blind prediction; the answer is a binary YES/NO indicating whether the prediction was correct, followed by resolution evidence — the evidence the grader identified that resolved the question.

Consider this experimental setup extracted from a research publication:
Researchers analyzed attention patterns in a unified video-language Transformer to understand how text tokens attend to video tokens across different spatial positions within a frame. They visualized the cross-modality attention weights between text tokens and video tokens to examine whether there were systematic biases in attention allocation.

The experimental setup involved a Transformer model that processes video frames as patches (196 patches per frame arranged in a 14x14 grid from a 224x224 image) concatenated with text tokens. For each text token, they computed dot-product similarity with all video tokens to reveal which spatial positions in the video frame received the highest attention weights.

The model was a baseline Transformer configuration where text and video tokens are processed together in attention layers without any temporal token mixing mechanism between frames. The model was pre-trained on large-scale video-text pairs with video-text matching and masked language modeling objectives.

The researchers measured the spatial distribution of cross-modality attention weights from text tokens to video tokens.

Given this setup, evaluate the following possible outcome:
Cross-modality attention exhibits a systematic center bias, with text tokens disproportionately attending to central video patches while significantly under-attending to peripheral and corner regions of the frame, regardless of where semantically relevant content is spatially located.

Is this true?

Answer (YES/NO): YES